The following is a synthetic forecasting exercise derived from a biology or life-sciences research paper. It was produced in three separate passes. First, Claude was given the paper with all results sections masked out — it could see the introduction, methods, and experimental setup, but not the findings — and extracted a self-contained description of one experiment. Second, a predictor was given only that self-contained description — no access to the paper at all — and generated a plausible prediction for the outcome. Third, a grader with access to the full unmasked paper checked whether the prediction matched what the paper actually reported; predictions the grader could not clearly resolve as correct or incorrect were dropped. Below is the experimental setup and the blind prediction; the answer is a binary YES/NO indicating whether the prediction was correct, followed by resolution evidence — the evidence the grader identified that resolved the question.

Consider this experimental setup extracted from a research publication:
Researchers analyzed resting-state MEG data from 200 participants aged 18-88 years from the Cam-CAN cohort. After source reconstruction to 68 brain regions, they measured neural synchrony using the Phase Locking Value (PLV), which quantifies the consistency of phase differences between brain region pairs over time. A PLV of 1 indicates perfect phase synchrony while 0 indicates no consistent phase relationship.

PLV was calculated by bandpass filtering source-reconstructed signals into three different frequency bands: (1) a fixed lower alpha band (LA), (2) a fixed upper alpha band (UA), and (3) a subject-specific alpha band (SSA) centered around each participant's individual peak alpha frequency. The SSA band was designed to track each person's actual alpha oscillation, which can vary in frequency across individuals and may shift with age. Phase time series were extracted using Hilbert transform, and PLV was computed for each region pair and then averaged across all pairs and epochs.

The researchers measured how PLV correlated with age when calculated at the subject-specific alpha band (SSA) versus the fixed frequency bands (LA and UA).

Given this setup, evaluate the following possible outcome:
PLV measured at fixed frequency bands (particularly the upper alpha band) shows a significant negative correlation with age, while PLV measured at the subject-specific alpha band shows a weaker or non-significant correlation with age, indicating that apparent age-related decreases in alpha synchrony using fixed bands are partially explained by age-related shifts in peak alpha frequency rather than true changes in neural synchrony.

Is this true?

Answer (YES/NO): YES